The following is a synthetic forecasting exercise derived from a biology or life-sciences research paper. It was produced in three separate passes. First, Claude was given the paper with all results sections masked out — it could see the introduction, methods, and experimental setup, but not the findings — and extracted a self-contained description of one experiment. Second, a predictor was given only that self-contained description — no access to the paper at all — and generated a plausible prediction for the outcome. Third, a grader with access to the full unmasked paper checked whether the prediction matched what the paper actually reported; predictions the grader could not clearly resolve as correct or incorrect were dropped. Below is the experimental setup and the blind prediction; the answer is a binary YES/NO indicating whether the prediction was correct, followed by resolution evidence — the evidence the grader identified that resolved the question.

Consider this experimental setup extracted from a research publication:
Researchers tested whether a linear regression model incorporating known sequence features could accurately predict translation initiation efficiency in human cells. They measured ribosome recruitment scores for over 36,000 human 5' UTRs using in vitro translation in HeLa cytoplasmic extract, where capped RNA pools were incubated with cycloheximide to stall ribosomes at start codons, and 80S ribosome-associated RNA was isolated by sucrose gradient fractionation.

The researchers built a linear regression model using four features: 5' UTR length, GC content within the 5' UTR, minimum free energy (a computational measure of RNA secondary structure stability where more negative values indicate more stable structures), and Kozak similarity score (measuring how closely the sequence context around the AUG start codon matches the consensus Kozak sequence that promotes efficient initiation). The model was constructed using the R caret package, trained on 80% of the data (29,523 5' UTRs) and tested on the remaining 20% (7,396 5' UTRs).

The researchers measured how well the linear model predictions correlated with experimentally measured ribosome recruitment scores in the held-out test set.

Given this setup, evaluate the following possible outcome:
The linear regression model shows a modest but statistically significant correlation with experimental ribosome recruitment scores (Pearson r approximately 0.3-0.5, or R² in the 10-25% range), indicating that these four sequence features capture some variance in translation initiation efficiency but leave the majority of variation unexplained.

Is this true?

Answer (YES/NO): NO